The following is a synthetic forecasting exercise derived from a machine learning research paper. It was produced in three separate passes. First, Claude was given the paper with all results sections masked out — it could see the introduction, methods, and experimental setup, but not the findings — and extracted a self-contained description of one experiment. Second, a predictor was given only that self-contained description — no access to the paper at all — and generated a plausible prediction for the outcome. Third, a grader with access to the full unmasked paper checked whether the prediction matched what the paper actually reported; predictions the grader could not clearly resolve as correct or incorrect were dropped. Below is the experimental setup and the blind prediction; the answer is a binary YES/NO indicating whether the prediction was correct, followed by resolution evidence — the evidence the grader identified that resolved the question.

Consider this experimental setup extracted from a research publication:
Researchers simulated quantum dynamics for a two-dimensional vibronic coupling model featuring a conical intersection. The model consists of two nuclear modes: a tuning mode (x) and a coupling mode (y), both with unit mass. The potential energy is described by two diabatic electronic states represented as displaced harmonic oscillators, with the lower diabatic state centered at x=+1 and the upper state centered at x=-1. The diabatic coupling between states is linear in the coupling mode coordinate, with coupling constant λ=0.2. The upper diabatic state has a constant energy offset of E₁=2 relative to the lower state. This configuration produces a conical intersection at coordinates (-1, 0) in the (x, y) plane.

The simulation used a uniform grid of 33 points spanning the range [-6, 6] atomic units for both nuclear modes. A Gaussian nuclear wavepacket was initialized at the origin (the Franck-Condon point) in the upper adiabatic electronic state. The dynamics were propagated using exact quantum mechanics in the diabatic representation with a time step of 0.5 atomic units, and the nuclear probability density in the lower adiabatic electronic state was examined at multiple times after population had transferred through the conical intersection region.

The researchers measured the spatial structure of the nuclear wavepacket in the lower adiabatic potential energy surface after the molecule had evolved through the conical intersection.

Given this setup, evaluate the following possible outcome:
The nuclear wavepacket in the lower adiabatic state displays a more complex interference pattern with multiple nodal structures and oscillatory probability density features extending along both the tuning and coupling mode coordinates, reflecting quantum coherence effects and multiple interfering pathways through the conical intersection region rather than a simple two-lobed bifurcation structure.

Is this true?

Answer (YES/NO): NO